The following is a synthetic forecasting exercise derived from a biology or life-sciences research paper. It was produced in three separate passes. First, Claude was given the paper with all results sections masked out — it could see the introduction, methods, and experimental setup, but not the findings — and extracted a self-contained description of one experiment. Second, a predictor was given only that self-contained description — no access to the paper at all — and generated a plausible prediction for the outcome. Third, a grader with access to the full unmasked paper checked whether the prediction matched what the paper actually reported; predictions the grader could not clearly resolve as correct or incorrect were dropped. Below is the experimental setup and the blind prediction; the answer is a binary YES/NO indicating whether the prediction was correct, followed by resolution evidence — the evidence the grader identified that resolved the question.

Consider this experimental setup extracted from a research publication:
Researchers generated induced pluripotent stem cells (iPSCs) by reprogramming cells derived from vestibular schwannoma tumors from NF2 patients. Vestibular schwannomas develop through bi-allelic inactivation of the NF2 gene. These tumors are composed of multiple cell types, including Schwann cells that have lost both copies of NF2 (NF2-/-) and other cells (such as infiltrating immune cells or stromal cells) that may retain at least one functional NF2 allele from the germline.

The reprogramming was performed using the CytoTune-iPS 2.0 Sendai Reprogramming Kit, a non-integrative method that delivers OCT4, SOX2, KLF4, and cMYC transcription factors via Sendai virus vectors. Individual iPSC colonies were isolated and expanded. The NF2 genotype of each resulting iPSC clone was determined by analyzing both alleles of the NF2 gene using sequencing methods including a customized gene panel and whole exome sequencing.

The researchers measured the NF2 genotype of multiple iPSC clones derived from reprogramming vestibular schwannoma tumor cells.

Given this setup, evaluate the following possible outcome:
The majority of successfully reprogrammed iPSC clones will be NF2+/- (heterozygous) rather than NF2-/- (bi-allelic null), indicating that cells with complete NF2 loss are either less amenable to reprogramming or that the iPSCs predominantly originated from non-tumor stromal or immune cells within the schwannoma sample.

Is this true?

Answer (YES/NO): YES